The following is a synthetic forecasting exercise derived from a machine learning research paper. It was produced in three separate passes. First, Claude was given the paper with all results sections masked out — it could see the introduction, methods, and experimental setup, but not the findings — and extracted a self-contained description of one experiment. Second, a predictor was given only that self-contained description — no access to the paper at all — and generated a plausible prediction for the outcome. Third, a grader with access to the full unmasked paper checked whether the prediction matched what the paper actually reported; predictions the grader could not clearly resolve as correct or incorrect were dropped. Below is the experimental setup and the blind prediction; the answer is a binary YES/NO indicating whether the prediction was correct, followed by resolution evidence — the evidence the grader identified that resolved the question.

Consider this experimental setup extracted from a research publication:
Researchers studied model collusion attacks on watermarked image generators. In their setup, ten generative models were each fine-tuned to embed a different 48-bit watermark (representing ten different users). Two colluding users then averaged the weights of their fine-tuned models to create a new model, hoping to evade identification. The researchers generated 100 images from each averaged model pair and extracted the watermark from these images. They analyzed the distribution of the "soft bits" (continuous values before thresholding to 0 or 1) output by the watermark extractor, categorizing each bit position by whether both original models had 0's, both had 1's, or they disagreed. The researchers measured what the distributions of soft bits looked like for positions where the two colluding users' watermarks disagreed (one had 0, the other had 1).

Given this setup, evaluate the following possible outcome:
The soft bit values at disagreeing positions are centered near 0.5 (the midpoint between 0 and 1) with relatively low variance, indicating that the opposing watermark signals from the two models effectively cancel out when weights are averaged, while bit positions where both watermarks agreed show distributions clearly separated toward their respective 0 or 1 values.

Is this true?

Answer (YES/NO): YES